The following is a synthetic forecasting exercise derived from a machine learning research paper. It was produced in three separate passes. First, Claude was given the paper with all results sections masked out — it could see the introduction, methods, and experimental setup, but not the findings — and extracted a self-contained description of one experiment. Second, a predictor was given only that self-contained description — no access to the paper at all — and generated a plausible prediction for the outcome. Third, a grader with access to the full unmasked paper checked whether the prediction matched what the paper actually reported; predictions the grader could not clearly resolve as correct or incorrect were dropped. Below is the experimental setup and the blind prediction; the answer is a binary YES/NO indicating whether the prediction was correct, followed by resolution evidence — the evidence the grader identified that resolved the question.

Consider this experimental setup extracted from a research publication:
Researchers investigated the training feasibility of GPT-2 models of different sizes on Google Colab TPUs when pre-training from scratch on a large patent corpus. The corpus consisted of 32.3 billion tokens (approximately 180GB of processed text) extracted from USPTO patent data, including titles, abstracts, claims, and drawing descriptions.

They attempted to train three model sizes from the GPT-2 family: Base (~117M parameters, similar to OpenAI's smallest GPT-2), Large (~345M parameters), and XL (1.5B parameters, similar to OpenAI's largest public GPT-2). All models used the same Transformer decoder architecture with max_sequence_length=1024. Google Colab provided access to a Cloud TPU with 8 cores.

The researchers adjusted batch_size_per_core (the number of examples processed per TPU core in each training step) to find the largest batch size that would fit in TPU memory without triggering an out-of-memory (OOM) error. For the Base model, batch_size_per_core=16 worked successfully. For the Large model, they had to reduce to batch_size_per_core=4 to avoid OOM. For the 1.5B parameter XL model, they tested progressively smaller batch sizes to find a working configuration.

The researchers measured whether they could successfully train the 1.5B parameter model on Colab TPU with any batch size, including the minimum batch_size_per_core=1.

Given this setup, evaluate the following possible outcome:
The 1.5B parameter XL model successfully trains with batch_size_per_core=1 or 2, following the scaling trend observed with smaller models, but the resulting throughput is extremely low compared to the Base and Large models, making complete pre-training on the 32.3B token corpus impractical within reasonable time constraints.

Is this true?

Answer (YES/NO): NO